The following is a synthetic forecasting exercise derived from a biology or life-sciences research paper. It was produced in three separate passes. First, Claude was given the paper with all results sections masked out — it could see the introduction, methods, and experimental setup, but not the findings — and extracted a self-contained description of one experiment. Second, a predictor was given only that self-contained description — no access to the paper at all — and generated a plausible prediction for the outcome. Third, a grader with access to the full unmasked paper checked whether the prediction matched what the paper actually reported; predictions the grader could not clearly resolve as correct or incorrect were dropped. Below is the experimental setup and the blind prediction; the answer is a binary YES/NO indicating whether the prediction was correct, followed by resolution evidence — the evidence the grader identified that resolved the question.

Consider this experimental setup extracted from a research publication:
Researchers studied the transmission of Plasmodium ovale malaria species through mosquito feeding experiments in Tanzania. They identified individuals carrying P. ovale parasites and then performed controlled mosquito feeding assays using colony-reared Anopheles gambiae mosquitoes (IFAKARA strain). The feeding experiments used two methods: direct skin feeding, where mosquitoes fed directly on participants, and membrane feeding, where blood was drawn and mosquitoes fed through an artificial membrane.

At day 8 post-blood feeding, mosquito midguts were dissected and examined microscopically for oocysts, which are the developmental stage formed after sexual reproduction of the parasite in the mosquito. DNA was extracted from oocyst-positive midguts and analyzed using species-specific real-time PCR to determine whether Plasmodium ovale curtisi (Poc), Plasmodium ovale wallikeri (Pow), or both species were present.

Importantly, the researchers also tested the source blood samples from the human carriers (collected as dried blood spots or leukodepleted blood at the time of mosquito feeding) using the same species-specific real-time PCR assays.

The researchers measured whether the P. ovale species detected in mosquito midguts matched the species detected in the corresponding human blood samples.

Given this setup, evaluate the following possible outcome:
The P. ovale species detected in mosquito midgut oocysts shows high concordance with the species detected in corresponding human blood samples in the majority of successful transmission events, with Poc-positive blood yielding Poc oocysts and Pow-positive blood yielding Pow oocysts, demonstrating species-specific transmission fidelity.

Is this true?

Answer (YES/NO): NO